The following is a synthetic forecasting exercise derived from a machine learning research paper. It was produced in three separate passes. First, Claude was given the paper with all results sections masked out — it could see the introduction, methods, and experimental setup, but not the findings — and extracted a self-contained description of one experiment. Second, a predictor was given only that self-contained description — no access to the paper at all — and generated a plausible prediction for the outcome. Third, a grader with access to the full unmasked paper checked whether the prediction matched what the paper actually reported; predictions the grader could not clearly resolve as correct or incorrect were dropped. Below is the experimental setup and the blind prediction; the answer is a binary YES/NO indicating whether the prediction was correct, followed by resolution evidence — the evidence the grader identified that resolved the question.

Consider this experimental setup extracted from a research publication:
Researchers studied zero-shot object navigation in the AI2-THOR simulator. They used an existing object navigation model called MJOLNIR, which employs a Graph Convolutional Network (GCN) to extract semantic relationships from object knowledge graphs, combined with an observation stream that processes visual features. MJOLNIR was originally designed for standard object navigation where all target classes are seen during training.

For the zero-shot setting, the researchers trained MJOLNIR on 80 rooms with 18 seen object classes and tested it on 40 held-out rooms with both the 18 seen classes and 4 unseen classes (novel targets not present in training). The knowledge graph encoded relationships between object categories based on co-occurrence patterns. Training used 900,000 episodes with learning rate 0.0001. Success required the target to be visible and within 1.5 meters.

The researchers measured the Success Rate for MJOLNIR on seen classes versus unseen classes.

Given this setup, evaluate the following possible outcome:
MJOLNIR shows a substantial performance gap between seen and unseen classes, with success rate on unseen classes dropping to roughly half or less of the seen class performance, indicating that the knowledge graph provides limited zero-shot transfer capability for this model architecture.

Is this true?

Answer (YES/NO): YES